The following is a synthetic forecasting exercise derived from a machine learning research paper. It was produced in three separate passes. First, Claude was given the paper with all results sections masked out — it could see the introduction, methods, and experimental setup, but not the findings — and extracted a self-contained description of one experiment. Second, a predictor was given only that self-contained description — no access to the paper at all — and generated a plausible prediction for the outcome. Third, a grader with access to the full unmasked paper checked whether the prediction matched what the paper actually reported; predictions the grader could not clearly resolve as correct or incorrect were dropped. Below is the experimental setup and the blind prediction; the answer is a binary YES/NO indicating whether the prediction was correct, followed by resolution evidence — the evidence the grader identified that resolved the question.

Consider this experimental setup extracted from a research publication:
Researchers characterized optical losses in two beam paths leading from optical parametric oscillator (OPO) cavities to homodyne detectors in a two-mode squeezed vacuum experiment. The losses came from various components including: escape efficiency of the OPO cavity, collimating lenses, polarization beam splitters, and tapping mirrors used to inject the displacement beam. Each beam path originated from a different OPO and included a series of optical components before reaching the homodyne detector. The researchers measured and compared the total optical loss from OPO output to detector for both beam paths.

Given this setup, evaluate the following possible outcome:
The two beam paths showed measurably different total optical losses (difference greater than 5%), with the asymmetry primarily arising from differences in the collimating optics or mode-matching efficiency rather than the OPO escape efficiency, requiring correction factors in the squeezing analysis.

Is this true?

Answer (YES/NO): NO